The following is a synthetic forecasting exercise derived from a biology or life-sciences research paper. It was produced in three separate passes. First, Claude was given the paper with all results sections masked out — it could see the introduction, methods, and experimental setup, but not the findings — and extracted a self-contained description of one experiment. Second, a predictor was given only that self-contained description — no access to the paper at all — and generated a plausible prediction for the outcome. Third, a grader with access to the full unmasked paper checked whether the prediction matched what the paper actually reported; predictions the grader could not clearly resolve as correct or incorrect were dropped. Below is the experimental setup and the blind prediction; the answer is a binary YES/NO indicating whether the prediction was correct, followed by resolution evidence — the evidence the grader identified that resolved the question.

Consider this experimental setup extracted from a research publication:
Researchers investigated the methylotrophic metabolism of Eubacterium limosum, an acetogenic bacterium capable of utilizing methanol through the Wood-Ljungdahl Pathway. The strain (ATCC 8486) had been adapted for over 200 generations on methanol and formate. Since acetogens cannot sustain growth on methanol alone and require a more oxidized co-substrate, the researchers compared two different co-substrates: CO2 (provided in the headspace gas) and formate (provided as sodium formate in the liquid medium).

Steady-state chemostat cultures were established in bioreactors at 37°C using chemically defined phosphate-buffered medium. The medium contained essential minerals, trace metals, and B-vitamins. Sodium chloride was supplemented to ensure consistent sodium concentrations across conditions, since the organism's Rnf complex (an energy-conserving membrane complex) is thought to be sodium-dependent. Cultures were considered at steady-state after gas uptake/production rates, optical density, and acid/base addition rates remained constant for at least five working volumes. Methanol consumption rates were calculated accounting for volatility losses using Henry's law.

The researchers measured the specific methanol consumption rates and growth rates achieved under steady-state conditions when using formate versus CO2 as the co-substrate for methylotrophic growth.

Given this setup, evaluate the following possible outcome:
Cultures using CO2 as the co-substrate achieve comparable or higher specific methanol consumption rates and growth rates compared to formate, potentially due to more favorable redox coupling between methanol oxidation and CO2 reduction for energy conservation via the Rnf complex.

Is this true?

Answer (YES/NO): NO